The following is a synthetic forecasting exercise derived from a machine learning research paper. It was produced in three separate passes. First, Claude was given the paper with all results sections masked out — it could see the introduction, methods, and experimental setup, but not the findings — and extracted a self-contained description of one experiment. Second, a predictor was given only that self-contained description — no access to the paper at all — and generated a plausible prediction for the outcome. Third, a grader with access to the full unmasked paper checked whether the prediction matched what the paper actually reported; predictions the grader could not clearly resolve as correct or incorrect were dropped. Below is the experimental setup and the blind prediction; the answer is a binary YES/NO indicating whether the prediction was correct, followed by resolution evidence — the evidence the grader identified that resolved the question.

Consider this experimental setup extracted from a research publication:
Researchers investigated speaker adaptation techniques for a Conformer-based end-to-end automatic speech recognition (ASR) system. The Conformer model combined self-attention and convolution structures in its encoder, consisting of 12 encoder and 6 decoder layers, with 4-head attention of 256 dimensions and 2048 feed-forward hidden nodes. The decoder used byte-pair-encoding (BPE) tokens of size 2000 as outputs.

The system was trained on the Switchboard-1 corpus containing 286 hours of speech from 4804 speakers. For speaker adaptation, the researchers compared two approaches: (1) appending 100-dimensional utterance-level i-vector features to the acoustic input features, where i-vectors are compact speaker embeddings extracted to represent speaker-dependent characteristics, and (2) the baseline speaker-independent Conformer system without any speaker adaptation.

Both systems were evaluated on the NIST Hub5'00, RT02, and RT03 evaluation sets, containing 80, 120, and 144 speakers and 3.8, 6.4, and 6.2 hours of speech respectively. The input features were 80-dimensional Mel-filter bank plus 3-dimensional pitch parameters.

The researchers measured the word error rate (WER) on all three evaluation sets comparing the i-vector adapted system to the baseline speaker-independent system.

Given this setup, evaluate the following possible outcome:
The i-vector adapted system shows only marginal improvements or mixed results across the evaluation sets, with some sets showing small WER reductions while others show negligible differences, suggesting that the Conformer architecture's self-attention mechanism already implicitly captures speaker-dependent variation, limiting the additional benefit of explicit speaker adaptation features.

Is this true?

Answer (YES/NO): NO